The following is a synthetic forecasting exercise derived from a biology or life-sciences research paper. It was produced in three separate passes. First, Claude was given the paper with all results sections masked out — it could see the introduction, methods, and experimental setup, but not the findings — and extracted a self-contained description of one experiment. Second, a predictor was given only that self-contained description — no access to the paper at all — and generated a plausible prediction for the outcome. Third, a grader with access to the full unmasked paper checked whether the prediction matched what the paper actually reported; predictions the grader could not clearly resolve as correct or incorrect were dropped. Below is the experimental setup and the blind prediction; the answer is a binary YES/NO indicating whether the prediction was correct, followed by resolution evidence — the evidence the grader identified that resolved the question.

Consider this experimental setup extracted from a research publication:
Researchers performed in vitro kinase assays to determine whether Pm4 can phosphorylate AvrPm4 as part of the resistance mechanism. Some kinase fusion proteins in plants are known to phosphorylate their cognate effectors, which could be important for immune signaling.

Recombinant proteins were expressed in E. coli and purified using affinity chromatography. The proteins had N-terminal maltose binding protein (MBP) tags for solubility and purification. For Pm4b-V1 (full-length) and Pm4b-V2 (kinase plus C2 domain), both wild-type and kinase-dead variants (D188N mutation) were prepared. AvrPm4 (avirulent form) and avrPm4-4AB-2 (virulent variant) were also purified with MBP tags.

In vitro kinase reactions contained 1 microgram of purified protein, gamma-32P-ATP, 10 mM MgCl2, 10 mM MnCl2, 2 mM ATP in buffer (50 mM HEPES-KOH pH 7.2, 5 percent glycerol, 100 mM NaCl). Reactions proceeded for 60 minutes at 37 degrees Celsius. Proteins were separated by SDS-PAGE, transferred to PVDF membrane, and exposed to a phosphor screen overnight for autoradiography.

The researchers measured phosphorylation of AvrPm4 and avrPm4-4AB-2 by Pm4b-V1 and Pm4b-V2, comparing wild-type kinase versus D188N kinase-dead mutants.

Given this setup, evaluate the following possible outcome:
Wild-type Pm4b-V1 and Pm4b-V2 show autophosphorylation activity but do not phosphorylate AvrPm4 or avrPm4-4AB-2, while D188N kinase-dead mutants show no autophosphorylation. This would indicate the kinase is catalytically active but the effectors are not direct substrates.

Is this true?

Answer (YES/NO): NO